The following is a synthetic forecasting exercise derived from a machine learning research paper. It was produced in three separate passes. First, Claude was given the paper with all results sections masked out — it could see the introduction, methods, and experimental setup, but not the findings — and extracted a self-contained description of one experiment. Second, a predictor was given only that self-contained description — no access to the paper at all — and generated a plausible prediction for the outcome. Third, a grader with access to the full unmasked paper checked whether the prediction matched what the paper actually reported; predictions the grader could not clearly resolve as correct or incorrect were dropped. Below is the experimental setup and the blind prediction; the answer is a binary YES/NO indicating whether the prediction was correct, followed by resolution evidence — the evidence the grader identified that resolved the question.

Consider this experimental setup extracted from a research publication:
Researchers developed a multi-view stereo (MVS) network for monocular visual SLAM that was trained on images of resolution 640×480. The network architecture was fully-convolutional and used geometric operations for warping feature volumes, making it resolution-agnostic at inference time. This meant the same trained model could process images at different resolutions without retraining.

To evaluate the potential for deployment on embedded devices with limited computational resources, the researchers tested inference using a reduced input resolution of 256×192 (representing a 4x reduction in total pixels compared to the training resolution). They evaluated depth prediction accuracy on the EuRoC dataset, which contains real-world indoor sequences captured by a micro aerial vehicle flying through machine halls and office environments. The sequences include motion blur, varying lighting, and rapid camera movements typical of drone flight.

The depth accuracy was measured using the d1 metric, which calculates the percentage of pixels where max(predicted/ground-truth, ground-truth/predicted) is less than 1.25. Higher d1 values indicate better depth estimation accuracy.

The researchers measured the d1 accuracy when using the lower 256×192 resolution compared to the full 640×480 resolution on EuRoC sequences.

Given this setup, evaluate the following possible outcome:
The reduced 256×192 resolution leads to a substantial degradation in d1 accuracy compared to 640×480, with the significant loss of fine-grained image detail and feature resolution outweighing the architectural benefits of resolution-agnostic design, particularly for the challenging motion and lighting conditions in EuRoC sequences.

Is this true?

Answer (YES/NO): NO